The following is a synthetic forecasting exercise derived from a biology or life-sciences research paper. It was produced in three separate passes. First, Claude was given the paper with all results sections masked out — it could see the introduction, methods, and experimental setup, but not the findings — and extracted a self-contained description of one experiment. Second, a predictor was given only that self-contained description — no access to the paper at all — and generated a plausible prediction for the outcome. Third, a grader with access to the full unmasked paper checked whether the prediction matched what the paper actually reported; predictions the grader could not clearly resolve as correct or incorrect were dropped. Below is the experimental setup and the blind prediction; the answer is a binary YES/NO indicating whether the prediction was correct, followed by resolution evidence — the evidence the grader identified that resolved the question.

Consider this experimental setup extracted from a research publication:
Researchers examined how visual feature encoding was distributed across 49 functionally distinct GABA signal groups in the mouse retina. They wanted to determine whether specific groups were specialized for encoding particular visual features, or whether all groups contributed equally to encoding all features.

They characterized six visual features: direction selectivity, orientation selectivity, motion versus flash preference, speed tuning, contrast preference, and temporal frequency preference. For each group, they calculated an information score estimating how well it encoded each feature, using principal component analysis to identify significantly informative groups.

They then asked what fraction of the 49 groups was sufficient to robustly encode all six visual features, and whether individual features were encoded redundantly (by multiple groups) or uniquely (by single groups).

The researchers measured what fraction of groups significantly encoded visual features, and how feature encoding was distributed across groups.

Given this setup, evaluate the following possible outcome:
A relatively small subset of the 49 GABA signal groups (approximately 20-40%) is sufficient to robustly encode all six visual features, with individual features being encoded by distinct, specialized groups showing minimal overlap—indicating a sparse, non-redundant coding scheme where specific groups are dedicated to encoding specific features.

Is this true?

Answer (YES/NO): NO